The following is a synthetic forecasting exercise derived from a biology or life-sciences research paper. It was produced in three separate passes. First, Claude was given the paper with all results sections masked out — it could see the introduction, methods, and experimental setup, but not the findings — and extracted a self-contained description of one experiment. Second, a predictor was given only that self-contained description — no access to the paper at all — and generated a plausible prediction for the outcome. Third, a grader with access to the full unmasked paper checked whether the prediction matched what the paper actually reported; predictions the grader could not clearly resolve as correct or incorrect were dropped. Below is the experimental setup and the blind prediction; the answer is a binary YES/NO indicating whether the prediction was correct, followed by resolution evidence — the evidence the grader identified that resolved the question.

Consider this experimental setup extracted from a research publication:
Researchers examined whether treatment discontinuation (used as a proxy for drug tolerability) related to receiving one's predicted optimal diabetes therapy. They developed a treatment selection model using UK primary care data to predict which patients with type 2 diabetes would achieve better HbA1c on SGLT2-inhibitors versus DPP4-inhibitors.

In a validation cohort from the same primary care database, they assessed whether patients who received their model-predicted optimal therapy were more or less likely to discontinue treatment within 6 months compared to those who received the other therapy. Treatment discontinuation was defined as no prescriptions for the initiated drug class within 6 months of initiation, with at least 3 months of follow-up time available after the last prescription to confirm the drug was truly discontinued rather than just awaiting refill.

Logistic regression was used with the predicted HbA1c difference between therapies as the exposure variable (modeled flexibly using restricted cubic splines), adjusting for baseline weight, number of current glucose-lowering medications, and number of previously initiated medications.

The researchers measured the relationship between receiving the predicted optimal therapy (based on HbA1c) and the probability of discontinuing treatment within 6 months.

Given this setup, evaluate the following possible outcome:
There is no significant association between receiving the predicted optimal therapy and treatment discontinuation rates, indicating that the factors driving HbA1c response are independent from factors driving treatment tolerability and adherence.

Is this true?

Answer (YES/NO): NO